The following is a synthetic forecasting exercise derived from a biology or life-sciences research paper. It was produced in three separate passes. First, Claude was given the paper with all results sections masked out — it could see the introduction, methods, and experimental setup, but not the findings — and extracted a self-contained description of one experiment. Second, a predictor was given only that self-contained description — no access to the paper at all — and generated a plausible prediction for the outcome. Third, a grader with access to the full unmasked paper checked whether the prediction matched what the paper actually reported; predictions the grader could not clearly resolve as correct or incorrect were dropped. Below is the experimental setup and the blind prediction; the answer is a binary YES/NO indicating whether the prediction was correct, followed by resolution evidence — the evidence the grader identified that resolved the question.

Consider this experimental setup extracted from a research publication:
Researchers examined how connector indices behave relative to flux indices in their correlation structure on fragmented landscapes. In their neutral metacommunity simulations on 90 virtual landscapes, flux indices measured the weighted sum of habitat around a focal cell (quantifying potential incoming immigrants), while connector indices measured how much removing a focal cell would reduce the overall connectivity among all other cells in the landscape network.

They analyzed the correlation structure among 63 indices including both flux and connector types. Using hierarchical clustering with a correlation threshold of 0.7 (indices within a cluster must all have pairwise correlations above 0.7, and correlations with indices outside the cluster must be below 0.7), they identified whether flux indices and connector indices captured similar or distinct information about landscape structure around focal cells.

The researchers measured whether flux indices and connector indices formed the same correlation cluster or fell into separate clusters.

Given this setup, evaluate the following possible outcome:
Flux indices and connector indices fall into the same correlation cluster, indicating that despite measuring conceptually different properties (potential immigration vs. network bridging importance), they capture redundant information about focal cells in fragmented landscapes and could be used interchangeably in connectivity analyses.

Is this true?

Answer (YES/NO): NO